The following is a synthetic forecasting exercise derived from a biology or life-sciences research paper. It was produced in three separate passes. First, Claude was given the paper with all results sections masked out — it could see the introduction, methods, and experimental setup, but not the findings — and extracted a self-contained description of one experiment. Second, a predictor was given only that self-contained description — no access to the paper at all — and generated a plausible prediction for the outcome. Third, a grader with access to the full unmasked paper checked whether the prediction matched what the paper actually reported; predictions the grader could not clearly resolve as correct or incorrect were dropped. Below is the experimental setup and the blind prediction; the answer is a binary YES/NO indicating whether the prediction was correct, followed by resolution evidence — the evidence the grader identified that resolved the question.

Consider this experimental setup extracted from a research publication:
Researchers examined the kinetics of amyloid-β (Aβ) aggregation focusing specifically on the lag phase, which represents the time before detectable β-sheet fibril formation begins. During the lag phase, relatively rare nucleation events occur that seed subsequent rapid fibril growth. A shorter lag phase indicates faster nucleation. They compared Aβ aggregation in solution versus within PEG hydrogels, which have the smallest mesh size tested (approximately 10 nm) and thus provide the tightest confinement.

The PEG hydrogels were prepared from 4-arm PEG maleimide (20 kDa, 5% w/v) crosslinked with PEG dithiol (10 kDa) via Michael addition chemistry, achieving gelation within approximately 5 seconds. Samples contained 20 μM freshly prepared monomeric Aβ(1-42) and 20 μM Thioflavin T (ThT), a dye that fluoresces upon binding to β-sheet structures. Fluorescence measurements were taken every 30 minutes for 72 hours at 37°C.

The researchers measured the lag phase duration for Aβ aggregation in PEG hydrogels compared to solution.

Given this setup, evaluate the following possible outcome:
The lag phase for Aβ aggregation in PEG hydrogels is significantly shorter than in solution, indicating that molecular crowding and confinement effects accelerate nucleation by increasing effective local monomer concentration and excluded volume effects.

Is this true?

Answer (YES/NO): YES